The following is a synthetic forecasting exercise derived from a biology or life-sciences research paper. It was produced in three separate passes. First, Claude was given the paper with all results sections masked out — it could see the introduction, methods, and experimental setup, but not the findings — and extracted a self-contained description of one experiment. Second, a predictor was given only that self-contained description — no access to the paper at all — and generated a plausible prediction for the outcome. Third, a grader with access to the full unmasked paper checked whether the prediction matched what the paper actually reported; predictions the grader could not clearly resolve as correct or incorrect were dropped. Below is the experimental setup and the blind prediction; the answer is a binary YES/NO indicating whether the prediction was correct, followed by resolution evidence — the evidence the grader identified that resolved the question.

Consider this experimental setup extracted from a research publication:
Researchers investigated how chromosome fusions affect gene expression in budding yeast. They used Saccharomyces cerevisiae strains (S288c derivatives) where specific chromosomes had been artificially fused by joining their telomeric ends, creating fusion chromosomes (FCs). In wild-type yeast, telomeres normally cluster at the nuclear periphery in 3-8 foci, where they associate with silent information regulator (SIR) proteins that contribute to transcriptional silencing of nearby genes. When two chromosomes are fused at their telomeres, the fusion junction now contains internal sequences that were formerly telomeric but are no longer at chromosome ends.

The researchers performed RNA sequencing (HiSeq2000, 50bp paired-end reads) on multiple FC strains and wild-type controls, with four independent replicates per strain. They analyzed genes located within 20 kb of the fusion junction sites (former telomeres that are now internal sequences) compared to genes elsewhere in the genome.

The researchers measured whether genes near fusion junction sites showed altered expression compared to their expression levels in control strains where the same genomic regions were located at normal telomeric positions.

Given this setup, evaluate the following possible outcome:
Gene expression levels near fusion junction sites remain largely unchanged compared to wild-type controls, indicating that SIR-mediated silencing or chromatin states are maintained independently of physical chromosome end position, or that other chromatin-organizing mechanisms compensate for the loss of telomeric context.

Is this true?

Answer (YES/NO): NO